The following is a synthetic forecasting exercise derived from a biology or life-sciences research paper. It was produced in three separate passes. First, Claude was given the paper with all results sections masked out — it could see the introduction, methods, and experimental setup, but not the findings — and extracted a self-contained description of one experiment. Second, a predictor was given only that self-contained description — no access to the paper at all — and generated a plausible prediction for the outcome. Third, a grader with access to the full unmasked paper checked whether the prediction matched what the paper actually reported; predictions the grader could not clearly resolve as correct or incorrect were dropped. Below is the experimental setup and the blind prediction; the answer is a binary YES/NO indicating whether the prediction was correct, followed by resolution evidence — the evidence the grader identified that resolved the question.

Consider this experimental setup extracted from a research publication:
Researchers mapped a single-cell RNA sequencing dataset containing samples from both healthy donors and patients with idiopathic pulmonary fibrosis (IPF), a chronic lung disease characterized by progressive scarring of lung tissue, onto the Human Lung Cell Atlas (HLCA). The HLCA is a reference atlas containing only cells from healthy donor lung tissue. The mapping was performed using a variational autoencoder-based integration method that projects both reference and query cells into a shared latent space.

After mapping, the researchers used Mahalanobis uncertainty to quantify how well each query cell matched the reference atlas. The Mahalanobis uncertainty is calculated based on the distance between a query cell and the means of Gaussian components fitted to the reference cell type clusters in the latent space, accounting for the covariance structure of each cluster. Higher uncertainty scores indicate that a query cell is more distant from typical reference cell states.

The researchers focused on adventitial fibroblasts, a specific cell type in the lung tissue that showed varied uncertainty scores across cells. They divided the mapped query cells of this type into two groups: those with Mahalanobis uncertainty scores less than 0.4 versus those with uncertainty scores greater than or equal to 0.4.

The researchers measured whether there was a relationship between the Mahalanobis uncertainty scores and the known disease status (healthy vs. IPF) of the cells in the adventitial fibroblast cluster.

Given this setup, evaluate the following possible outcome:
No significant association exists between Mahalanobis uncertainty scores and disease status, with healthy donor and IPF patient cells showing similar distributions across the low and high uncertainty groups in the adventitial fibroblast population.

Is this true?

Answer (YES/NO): NO